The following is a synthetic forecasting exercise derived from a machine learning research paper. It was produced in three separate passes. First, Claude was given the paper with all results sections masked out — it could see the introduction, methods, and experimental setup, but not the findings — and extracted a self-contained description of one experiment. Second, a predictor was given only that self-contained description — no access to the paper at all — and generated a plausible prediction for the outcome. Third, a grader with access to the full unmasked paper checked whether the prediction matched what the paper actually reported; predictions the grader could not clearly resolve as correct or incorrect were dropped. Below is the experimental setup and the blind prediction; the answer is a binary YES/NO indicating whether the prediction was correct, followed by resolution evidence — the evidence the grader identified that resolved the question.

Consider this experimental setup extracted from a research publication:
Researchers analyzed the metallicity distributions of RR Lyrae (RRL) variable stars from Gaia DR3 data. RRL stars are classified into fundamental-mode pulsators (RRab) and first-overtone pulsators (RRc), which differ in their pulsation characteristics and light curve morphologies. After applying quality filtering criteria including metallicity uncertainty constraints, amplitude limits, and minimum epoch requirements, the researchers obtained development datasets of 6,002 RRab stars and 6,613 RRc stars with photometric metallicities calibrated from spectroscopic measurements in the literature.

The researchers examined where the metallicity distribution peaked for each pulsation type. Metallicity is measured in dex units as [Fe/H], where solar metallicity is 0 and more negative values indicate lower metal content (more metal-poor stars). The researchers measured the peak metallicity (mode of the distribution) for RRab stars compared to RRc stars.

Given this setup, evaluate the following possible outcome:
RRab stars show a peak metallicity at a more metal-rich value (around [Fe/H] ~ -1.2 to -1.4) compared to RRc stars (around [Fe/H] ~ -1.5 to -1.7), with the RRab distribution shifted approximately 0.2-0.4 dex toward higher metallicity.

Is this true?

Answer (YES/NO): NO